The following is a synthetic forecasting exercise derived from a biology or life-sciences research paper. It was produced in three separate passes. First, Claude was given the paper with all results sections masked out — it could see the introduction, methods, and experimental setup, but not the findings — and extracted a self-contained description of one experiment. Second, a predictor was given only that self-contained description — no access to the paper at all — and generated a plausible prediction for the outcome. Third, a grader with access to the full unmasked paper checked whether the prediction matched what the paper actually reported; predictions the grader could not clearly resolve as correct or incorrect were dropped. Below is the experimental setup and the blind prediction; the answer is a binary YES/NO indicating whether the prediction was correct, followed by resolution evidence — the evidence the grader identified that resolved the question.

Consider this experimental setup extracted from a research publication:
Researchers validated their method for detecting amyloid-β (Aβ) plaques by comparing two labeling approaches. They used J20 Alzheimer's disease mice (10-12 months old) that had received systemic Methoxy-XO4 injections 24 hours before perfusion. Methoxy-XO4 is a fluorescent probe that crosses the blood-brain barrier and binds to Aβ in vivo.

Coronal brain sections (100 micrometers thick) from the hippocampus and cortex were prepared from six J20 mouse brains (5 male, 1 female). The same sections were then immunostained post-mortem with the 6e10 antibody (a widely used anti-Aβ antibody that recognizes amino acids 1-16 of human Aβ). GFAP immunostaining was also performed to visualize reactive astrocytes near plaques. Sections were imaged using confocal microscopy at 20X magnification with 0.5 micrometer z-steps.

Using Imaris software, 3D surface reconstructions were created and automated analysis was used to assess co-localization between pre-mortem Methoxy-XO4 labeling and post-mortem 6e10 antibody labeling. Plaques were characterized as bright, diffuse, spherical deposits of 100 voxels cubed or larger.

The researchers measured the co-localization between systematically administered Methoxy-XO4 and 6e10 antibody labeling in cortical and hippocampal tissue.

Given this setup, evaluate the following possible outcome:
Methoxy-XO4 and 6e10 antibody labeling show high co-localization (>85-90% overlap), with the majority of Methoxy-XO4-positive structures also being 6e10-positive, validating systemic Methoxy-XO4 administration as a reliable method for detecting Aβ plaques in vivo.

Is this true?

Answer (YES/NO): NO